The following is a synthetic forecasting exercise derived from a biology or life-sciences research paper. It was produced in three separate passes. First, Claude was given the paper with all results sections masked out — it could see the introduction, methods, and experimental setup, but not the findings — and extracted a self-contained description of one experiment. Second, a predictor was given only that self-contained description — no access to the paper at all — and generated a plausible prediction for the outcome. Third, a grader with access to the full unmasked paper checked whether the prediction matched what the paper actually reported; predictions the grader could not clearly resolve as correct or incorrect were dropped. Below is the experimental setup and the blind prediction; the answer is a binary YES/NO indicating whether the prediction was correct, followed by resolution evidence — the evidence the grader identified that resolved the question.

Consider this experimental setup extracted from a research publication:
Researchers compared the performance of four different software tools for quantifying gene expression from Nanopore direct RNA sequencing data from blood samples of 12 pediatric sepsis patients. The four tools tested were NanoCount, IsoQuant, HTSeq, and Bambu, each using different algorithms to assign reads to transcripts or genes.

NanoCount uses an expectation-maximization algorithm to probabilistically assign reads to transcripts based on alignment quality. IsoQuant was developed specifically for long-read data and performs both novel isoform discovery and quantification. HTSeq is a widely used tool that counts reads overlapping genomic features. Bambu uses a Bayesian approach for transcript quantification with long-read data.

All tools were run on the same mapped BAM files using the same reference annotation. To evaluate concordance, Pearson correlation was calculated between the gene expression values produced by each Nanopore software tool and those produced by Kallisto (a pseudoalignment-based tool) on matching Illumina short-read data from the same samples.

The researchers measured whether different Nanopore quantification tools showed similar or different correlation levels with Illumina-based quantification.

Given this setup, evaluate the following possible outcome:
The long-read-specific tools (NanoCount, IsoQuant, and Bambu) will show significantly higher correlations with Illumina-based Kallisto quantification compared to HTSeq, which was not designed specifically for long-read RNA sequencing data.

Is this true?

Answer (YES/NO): NO